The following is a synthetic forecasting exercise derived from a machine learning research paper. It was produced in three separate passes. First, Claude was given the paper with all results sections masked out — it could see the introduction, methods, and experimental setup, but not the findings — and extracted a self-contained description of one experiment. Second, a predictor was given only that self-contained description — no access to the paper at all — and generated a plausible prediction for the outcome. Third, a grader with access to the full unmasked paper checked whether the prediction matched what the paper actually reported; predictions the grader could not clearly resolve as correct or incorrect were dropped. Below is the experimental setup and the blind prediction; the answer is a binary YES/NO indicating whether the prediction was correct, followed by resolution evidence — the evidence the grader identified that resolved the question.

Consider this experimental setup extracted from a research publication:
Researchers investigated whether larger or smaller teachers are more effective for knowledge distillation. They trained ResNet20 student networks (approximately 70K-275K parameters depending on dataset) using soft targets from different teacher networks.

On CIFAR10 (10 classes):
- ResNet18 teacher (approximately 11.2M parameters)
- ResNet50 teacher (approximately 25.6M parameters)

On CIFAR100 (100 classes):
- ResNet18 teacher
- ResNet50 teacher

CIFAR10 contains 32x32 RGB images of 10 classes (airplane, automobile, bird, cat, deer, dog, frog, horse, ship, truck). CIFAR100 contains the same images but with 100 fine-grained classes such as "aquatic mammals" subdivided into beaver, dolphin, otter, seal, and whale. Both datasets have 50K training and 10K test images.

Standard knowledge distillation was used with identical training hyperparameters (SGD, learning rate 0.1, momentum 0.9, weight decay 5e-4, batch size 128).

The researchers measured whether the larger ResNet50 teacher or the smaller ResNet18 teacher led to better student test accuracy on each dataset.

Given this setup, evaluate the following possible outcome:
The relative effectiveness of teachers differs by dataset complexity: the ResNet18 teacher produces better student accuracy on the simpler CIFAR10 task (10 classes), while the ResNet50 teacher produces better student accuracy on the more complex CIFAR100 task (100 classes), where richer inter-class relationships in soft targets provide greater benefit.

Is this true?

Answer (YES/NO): NO